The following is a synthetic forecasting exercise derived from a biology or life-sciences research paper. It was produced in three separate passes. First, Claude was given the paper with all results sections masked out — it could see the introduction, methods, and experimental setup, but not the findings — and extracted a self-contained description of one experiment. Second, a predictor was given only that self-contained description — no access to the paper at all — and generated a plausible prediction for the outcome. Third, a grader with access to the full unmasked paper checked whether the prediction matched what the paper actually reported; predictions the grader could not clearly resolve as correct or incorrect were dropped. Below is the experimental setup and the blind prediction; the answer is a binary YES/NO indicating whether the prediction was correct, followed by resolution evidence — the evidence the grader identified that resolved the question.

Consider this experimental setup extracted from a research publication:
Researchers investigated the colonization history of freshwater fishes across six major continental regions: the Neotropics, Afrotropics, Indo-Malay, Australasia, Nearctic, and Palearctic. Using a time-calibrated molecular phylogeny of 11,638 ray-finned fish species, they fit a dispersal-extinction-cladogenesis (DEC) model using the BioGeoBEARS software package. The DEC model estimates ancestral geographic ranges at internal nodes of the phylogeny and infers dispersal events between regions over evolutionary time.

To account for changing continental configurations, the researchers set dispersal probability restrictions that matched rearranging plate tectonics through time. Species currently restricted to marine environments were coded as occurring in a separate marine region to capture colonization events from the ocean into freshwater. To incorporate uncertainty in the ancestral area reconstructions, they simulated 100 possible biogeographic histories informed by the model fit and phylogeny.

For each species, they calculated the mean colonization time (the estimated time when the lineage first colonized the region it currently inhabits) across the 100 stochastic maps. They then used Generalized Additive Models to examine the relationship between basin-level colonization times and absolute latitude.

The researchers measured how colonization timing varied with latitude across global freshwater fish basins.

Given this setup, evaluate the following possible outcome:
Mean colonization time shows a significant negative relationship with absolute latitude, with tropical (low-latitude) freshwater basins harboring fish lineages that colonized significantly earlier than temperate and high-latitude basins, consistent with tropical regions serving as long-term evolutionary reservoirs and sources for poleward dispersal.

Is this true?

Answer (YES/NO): YES